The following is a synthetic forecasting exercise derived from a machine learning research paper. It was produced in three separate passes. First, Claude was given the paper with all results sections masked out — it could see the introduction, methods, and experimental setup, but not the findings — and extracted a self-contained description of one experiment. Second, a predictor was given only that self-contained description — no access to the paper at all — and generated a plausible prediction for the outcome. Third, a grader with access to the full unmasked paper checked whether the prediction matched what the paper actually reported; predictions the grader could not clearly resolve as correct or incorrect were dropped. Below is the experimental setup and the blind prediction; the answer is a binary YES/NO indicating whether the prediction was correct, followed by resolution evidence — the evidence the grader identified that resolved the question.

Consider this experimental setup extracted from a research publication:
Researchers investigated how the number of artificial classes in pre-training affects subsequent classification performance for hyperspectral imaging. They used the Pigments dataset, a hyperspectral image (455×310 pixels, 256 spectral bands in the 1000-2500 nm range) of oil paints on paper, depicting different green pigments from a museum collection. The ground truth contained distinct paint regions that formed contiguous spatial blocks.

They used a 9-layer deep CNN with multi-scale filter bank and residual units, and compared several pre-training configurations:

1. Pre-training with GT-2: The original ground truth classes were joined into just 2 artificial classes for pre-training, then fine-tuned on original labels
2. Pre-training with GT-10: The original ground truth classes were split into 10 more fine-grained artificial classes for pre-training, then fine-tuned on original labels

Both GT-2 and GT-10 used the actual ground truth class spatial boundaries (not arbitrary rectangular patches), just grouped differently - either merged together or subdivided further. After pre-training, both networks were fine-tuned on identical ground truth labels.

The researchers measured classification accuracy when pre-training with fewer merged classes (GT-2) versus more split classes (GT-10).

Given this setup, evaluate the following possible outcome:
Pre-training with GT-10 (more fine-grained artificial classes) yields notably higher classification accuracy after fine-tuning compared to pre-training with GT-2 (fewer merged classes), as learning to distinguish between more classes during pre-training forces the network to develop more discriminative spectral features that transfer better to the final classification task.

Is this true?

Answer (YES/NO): YES